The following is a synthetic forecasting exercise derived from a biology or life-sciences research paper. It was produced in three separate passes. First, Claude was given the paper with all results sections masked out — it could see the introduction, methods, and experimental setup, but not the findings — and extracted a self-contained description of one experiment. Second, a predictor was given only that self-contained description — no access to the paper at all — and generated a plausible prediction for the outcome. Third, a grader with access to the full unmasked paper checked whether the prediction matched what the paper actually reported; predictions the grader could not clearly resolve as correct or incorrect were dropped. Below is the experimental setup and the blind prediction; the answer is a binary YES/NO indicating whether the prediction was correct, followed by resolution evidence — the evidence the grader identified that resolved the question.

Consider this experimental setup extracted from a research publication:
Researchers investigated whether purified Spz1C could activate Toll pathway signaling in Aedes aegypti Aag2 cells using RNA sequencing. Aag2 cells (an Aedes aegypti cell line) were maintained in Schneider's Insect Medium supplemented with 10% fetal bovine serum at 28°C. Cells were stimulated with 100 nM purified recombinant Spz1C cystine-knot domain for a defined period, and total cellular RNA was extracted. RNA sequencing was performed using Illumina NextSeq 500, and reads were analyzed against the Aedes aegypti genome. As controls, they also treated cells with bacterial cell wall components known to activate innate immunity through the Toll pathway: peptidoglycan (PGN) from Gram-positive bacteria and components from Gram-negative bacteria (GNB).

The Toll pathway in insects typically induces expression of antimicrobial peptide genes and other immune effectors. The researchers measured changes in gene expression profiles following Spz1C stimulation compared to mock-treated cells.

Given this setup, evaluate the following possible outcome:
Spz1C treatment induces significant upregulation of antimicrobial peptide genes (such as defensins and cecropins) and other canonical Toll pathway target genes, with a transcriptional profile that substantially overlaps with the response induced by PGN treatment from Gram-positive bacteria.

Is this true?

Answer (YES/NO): NO